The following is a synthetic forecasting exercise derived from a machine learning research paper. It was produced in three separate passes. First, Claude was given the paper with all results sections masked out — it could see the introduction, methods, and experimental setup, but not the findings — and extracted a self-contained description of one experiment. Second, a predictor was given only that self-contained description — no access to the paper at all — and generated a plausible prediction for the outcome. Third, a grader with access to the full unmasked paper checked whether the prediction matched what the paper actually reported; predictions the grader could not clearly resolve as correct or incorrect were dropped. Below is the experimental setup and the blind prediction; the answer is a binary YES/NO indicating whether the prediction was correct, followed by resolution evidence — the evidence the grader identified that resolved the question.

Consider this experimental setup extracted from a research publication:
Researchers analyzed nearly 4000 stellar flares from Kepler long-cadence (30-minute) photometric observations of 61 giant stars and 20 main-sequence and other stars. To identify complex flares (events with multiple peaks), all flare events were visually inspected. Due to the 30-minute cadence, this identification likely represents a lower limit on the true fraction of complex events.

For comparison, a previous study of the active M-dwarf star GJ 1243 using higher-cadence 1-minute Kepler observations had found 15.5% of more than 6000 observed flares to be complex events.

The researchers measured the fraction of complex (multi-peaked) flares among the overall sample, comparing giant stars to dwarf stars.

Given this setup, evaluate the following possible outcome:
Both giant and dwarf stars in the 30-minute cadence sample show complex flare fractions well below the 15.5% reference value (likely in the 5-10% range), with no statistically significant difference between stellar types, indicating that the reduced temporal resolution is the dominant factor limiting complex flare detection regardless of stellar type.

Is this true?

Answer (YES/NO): YES